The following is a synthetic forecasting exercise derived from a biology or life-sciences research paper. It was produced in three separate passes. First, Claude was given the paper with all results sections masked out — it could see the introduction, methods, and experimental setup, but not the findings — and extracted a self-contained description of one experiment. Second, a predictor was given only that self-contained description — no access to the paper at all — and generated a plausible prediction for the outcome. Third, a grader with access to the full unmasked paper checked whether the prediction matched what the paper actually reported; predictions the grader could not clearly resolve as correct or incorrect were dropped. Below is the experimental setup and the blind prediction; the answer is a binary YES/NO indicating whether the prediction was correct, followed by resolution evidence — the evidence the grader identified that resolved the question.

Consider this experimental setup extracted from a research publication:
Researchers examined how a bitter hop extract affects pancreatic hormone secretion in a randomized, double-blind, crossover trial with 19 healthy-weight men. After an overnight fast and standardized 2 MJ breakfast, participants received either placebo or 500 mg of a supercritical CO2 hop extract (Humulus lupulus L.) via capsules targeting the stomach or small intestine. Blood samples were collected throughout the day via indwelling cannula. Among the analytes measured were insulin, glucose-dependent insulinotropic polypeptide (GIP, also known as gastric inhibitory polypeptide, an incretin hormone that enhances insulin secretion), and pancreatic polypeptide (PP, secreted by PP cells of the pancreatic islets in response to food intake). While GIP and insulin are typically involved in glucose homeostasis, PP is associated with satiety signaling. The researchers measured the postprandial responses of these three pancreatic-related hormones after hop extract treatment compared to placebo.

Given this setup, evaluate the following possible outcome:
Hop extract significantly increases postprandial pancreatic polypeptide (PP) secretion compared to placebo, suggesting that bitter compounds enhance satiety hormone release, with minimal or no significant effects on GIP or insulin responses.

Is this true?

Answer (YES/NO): NO